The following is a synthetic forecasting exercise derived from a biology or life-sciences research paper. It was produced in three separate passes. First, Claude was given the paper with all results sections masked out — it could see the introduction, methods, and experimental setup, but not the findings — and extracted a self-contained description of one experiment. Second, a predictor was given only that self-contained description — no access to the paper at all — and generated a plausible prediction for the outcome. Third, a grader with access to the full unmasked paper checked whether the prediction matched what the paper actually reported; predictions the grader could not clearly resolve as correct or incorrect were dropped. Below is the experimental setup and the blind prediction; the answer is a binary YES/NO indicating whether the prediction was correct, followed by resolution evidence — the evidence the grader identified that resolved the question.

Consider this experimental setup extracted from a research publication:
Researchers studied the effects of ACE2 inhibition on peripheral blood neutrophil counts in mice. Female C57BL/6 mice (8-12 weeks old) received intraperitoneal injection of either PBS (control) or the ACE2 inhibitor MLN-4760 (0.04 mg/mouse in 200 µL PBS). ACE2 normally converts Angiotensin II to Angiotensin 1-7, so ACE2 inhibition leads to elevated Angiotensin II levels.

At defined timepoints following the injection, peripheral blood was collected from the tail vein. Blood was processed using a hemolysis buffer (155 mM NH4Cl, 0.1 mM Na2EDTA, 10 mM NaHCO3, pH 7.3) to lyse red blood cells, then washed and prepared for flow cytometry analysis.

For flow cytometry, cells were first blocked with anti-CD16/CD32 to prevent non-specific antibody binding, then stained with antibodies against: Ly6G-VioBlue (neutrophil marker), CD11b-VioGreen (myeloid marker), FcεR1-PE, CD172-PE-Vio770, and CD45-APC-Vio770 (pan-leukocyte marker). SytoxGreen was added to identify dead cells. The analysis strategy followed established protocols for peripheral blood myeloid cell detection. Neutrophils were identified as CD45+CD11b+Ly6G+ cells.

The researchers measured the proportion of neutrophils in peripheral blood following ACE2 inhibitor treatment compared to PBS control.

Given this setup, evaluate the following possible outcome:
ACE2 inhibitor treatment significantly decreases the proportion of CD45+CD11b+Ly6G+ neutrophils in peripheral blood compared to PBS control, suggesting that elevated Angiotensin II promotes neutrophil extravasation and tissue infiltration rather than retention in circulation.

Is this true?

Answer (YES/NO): NO